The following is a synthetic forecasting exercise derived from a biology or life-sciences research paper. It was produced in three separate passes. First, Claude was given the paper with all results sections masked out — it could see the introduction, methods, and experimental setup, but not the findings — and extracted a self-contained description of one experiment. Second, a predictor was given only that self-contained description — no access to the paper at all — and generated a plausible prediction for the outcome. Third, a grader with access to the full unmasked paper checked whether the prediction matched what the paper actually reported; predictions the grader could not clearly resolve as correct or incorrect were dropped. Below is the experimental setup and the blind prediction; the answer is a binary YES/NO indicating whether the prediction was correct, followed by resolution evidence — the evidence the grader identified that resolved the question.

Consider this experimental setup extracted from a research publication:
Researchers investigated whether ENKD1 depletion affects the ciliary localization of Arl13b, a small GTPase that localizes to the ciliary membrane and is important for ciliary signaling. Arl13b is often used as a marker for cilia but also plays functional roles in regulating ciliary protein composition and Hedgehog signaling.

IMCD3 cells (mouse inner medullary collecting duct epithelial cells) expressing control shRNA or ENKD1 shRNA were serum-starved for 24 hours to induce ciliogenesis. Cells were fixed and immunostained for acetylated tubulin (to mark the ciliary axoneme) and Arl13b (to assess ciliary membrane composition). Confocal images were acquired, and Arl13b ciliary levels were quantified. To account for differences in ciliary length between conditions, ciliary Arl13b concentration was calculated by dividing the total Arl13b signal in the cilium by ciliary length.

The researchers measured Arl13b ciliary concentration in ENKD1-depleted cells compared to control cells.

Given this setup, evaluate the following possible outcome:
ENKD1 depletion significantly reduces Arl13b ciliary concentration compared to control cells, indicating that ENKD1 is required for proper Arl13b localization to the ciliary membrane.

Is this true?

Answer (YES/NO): NO